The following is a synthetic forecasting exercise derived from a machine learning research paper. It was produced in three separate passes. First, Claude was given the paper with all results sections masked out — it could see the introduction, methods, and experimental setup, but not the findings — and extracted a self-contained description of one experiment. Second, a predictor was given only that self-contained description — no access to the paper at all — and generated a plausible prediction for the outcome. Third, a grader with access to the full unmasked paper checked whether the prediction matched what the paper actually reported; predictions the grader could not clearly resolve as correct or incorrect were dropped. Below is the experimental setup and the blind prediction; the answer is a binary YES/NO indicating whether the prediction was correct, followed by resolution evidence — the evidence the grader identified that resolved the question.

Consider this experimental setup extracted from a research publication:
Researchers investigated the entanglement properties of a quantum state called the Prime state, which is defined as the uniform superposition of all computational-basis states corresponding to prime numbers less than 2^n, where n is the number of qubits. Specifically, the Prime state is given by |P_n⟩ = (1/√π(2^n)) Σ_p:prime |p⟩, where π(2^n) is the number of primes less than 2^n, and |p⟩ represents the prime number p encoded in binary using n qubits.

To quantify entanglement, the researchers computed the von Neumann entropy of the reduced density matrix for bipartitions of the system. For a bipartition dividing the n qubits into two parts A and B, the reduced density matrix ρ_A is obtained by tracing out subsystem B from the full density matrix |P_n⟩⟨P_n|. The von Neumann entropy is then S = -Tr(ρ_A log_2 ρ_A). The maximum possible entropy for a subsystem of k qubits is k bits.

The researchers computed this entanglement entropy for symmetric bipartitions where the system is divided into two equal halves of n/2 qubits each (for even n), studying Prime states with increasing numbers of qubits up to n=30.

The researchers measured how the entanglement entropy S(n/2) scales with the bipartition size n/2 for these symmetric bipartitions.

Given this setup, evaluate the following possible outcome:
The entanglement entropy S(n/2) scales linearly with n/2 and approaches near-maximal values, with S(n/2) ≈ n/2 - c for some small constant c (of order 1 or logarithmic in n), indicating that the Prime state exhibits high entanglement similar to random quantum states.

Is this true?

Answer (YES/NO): NO